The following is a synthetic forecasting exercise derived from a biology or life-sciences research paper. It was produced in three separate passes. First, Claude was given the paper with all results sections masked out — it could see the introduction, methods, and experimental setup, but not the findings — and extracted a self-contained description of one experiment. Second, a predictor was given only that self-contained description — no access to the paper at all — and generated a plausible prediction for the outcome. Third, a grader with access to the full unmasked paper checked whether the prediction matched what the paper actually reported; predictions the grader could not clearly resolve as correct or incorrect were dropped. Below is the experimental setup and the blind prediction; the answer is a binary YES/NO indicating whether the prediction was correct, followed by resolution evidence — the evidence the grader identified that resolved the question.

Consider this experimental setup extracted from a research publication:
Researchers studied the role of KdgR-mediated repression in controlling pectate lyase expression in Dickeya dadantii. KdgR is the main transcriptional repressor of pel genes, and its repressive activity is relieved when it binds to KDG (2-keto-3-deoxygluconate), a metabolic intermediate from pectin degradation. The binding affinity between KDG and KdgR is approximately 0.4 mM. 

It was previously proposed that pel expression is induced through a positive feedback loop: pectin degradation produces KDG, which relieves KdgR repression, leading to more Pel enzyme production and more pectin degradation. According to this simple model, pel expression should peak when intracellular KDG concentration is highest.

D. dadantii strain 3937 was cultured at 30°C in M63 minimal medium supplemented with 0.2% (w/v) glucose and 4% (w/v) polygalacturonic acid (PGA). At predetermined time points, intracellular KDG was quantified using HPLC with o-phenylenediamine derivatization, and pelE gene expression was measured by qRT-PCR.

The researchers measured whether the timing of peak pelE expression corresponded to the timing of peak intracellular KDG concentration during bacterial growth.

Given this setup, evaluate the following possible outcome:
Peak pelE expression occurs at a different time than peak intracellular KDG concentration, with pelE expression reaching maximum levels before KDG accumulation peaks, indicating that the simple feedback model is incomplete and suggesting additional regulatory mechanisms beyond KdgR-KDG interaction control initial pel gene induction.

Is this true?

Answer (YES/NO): NO